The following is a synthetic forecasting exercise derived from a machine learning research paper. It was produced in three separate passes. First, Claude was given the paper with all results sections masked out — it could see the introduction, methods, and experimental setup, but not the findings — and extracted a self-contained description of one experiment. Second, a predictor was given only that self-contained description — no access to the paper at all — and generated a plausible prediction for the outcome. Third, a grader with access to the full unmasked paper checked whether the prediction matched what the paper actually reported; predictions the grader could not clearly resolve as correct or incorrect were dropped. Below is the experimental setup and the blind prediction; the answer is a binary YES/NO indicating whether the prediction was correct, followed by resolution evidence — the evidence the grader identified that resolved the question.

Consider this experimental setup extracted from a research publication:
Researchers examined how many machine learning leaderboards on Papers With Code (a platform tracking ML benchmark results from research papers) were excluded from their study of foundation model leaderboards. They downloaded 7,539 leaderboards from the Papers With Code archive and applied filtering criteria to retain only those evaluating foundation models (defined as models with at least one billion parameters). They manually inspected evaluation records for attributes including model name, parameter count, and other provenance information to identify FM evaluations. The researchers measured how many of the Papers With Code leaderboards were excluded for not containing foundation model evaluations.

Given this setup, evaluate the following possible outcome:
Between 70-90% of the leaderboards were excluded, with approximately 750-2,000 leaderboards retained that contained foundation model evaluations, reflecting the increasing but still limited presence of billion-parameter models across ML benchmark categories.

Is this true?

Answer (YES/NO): NO